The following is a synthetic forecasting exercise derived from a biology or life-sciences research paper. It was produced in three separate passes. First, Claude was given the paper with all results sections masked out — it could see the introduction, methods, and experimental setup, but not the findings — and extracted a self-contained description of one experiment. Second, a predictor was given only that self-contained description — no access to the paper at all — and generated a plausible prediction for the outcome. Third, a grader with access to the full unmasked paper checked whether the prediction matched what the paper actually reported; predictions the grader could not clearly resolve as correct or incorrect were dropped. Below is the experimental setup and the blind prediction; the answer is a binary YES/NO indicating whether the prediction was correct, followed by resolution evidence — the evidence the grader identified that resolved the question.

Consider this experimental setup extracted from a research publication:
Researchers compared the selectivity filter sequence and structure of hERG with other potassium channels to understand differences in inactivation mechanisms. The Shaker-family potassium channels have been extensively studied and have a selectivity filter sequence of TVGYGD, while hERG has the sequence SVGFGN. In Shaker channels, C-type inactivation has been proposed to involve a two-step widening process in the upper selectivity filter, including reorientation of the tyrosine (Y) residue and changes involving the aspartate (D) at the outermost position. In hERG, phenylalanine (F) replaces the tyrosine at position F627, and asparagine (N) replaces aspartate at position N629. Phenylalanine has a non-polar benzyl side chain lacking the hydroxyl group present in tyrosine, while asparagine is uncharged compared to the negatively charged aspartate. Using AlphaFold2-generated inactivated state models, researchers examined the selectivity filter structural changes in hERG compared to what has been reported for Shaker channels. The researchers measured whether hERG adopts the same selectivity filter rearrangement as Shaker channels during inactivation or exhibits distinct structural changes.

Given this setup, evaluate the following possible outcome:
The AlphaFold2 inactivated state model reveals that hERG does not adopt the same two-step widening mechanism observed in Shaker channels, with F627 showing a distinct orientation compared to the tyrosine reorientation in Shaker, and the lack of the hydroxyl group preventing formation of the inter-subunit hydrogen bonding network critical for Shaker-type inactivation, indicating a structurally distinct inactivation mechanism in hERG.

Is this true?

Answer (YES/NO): NO